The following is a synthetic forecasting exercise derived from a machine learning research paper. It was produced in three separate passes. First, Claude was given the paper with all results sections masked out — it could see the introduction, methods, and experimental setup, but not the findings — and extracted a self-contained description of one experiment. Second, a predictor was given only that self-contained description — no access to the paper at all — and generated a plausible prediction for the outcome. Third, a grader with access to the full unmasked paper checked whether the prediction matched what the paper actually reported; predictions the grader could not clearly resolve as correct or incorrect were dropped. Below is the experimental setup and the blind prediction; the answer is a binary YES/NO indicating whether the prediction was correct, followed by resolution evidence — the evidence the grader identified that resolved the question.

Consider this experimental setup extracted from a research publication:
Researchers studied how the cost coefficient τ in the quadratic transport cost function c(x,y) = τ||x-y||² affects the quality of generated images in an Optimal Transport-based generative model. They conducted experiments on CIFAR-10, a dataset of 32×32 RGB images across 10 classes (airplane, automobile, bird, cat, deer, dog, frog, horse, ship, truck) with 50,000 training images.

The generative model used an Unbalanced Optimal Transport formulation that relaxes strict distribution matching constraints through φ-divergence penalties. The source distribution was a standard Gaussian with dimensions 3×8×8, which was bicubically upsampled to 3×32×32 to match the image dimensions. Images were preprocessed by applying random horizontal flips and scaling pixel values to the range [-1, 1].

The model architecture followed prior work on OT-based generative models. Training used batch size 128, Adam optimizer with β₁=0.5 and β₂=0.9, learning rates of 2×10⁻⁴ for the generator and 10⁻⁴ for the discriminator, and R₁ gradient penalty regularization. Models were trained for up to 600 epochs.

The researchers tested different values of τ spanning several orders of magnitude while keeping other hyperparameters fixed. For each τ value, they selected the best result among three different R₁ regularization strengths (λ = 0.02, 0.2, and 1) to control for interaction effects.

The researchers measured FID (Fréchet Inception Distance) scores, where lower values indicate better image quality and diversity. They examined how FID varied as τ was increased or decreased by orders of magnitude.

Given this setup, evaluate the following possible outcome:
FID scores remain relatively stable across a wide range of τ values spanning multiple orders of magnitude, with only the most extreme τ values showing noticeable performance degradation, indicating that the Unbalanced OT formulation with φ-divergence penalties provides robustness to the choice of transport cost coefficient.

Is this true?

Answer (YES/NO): NO